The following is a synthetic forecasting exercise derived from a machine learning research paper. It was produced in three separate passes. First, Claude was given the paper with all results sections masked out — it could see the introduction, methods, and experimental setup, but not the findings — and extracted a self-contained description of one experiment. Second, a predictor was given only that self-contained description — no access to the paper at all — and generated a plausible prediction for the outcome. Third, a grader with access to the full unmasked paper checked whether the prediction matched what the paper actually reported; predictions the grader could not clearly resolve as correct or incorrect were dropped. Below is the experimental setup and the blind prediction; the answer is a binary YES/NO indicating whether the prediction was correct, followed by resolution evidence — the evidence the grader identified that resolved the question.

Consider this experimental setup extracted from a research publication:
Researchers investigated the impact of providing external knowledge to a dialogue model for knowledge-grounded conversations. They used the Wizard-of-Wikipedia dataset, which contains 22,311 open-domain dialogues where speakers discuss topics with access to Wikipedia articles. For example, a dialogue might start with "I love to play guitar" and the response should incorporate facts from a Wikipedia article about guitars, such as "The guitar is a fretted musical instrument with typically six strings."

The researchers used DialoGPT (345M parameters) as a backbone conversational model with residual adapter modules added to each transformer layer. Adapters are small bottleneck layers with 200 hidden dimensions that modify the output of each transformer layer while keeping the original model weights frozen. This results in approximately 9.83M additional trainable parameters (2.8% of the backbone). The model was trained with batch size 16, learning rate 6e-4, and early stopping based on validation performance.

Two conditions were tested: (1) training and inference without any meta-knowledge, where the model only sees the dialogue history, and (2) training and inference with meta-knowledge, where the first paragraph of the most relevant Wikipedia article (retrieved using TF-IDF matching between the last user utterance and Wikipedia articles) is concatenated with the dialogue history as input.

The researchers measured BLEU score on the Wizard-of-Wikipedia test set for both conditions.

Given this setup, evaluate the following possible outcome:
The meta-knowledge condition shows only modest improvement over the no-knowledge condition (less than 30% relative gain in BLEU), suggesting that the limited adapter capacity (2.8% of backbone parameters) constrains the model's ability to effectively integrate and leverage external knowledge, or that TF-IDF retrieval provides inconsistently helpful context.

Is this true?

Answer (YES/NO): NO